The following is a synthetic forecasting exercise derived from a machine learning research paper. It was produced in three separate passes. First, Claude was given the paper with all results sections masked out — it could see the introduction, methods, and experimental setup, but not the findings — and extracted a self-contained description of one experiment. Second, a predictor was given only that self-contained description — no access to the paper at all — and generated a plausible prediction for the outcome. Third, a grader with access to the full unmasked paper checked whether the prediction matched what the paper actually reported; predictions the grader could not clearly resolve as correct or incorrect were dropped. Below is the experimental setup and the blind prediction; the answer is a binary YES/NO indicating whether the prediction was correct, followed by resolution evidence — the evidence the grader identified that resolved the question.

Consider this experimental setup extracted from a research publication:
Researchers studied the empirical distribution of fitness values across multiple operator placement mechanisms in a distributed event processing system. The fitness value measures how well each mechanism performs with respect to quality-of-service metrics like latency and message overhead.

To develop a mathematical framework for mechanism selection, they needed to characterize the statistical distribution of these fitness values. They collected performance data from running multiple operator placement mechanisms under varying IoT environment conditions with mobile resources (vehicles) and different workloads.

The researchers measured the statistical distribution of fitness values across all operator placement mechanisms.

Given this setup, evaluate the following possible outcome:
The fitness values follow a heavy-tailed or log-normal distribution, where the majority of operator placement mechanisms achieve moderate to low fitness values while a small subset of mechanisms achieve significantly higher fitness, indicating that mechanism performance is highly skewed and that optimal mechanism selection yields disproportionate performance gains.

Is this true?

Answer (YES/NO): NO